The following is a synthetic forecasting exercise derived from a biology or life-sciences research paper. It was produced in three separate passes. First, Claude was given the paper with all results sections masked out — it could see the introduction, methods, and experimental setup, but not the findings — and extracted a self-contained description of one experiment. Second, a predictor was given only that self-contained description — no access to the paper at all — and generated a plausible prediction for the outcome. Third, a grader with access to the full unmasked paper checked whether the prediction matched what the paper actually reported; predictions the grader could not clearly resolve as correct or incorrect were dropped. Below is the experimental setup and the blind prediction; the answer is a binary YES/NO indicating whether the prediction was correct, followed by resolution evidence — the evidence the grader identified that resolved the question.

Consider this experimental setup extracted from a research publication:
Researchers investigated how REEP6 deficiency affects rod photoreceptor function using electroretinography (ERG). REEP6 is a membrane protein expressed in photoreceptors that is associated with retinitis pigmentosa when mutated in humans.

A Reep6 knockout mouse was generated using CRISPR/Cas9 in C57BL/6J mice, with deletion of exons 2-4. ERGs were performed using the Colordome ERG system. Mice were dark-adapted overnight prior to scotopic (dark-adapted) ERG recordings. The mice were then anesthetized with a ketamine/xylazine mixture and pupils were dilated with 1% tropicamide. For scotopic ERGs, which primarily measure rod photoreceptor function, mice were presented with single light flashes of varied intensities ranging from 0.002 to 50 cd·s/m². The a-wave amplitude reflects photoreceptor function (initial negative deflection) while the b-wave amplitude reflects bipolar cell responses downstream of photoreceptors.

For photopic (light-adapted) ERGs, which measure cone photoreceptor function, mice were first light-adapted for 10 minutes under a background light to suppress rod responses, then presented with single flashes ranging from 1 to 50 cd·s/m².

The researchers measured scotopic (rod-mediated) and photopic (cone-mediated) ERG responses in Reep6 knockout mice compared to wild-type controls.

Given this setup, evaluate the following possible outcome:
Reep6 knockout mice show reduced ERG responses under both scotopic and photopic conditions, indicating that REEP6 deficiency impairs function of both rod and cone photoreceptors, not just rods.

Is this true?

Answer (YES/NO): NO